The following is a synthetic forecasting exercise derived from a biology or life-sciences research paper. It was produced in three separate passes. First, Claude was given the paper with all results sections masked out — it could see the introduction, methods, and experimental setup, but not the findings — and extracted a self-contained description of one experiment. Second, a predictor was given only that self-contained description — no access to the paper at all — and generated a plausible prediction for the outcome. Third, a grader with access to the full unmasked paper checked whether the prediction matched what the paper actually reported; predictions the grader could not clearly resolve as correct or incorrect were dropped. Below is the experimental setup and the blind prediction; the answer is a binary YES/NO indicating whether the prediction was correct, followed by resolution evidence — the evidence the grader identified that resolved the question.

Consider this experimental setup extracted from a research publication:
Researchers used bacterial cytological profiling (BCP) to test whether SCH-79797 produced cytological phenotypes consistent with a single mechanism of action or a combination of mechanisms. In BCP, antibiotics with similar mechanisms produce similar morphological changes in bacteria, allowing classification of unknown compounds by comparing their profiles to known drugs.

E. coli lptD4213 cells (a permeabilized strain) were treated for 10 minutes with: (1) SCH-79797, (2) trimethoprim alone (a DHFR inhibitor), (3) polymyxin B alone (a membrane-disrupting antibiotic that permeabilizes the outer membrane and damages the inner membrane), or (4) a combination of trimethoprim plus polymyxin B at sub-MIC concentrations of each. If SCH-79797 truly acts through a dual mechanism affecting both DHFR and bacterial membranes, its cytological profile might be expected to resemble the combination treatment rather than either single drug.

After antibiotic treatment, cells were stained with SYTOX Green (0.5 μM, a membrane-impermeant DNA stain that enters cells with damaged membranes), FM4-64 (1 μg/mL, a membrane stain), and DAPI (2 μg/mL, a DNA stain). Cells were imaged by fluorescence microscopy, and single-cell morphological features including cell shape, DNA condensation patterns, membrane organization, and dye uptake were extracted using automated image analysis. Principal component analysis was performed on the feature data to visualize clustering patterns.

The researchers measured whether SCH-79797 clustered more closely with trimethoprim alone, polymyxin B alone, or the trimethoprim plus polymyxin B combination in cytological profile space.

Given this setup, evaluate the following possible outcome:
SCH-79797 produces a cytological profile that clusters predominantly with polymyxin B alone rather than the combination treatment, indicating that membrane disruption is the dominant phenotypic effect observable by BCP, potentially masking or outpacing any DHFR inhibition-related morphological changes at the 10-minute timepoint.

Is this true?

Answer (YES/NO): NO